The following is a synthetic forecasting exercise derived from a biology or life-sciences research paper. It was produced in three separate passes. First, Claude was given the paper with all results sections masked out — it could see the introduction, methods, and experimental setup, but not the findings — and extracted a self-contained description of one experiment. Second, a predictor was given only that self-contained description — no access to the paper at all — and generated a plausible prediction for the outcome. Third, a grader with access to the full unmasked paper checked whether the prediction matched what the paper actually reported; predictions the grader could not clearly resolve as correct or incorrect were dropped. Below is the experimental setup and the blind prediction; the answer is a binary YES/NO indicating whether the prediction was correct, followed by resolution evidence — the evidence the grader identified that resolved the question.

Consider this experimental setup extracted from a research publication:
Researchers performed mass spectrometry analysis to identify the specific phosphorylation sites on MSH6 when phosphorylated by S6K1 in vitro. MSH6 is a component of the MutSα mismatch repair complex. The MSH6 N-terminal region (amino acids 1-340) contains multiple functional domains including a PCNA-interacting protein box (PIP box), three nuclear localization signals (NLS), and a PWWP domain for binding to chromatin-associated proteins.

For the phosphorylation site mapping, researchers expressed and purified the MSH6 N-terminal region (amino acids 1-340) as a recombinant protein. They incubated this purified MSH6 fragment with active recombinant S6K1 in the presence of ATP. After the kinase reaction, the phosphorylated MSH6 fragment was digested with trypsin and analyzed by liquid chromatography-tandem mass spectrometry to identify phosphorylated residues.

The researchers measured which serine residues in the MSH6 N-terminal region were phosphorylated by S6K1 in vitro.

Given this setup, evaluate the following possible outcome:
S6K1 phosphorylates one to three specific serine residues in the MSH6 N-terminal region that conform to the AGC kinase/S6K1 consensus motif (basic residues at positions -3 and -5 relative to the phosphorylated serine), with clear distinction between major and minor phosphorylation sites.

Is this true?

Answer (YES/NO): NO